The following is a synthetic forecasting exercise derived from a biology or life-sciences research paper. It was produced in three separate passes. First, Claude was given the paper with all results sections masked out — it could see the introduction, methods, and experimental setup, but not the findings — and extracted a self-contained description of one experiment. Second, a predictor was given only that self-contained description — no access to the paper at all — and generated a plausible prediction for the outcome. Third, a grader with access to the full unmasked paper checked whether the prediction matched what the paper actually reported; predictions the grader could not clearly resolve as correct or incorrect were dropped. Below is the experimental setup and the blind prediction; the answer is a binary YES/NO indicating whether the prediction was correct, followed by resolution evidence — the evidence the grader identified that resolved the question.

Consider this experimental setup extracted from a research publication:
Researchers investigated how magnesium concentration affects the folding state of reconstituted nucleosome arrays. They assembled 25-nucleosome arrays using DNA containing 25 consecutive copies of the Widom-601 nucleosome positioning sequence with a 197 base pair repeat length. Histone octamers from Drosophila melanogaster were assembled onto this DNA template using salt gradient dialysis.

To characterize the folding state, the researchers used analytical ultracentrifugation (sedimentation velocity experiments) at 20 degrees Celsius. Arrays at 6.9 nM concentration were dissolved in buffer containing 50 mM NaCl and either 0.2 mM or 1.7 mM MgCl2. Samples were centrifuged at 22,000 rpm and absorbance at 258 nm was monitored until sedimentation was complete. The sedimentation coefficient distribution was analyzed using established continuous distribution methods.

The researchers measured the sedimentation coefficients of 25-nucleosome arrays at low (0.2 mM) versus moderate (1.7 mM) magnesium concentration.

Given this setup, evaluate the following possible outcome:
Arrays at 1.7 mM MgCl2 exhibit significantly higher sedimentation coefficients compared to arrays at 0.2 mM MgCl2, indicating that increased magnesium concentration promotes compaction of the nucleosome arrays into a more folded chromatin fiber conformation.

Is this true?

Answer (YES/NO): YES